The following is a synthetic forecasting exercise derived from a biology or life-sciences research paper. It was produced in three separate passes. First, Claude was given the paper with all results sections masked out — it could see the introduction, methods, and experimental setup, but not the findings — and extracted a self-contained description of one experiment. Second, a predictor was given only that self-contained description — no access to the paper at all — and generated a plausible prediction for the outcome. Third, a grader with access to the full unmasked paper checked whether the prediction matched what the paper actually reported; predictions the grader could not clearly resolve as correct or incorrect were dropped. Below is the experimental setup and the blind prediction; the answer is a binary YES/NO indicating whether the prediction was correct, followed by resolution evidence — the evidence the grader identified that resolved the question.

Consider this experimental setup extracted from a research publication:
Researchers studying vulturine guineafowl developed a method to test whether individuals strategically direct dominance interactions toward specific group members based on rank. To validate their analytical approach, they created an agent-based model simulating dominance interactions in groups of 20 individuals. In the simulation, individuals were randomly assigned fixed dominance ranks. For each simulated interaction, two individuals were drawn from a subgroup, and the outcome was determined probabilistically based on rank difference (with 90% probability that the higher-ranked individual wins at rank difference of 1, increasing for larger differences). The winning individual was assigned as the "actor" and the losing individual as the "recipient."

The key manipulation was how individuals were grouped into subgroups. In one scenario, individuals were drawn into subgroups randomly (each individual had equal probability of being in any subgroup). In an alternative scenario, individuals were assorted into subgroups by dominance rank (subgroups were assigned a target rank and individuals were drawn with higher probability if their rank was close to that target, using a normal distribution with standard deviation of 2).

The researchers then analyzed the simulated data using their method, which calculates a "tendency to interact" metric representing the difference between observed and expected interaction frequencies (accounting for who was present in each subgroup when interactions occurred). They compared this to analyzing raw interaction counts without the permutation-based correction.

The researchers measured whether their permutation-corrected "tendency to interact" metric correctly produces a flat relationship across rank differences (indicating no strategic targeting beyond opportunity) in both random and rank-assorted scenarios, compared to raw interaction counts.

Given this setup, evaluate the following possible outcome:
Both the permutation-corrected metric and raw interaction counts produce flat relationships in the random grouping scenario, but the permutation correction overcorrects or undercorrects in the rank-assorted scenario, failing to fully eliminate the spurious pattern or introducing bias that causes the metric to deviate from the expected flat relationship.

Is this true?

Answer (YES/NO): NO